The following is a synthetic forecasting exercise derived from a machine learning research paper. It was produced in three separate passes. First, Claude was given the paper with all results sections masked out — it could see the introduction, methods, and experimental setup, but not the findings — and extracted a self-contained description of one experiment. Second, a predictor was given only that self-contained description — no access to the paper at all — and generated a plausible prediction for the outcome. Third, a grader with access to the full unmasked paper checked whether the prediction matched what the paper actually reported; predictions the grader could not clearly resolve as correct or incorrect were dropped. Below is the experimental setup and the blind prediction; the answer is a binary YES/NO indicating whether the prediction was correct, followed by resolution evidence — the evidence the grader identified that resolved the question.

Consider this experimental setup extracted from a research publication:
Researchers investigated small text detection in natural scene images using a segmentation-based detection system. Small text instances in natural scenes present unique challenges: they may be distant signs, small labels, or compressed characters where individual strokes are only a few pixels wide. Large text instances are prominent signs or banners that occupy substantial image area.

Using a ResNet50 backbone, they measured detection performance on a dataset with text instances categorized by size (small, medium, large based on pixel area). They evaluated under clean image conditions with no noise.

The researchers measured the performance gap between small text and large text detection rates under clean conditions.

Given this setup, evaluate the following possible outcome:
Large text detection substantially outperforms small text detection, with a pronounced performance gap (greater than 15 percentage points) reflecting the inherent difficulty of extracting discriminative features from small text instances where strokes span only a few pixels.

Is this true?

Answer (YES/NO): YES